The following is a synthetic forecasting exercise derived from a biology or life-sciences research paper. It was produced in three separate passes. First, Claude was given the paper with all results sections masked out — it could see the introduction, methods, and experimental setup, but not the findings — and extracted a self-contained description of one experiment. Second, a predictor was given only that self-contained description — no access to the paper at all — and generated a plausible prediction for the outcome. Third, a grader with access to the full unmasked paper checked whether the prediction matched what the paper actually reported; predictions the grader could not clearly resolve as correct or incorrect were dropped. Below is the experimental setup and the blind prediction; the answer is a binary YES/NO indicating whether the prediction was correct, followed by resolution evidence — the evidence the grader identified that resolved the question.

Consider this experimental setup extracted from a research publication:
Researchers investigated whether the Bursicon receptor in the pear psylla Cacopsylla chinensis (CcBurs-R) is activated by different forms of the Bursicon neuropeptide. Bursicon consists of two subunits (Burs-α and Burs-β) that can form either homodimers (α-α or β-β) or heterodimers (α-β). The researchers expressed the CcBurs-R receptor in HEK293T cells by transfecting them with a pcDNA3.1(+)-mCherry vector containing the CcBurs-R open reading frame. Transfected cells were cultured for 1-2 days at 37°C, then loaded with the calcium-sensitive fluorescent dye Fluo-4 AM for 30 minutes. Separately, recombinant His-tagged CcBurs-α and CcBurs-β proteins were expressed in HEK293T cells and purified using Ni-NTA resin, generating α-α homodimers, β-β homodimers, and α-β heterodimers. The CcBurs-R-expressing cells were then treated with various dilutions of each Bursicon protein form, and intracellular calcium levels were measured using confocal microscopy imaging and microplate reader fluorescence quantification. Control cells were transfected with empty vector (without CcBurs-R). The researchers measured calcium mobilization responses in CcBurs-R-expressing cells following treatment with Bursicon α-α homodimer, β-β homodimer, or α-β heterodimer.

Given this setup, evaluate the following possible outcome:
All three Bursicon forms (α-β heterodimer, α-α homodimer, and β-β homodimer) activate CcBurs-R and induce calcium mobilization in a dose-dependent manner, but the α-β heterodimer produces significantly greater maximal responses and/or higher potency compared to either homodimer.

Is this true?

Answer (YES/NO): NO